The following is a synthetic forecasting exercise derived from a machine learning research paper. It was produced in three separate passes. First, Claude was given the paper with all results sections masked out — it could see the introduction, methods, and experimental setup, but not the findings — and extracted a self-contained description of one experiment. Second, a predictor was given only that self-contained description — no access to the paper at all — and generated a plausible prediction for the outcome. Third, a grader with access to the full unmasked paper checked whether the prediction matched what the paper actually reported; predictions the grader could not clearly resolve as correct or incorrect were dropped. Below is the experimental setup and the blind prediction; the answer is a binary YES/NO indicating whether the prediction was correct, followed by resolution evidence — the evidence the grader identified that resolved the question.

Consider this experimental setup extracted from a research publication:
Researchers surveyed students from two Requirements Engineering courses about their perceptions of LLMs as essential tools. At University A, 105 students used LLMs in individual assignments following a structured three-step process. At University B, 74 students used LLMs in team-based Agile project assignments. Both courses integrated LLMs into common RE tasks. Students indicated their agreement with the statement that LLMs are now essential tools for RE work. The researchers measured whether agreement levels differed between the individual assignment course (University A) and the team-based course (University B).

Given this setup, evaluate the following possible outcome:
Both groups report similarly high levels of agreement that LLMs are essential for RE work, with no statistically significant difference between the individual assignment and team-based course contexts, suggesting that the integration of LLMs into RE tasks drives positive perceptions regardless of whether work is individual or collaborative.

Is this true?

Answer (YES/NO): NO